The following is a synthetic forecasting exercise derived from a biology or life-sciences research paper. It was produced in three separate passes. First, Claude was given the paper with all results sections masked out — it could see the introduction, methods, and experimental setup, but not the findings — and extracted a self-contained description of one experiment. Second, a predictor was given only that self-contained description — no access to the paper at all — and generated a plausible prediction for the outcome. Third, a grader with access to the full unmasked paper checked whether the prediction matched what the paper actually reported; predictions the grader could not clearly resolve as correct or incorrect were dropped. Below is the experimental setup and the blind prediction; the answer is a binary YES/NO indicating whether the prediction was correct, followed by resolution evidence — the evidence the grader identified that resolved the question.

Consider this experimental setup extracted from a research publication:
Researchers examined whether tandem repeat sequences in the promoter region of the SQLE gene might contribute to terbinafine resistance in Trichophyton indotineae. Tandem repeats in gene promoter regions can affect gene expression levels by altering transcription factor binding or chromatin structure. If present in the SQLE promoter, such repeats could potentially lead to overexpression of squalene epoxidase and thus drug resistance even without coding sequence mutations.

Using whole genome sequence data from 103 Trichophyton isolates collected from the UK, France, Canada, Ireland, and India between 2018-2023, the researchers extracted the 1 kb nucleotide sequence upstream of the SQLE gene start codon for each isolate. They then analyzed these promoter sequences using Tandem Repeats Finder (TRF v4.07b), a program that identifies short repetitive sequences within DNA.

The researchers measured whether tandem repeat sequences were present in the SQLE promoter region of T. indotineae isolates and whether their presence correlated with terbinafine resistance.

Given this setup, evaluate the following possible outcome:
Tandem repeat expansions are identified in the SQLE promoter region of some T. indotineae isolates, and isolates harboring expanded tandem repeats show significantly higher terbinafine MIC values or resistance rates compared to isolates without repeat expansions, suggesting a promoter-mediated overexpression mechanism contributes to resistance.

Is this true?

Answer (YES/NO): NO